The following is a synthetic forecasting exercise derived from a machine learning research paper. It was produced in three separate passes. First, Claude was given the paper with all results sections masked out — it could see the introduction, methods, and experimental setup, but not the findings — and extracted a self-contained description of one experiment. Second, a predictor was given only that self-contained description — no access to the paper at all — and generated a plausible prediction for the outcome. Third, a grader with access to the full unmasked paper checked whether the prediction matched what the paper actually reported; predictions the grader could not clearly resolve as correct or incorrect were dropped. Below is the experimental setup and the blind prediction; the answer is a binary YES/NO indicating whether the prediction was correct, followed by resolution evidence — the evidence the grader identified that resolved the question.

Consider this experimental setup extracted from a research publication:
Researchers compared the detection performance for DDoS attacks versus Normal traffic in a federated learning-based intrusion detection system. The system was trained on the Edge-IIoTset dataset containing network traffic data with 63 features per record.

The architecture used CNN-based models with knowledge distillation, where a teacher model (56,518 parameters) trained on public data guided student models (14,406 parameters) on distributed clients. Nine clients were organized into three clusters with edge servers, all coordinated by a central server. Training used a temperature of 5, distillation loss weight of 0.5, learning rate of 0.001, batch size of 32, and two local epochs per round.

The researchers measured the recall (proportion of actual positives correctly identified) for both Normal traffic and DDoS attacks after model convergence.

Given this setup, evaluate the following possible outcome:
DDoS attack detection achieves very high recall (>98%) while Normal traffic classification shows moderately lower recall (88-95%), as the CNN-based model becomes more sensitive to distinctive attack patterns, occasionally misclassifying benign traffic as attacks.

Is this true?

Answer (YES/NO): NO